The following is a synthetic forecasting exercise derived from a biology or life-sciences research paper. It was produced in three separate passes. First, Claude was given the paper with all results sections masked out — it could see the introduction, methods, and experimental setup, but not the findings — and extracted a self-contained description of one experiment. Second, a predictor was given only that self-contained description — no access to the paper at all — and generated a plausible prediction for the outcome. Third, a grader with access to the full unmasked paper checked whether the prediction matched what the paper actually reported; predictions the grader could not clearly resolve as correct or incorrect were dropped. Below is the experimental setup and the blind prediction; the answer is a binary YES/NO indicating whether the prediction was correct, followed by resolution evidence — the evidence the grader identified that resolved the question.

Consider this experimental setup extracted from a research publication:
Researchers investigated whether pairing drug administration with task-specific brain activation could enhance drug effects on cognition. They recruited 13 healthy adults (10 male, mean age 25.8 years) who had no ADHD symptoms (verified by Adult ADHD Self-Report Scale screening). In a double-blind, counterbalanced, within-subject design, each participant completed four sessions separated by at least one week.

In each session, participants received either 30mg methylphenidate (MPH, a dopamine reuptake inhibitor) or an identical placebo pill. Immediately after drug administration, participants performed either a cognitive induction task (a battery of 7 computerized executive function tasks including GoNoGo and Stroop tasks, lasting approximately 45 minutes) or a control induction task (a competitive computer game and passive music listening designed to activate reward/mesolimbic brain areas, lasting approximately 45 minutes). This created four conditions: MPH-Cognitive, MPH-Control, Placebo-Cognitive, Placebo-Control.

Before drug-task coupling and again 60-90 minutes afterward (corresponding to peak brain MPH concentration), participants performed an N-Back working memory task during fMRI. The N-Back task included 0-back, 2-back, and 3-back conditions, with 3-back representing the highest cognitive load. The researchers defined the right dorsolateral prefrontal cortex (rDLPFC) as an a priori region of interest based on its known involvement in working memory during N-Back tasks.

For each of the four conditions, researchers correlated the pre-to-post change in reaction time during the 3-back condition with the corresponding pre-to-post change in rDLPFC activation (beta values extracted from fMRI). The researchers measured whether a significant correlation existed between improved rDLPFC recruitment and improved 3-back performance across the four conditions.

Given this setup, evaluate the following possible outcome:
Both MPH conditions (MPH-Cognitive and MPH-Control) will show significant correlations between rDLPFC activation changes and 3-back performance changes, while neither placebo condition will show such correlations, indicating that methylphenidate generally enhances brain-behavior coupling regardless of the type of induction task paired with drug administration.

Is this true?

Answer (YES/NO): NO